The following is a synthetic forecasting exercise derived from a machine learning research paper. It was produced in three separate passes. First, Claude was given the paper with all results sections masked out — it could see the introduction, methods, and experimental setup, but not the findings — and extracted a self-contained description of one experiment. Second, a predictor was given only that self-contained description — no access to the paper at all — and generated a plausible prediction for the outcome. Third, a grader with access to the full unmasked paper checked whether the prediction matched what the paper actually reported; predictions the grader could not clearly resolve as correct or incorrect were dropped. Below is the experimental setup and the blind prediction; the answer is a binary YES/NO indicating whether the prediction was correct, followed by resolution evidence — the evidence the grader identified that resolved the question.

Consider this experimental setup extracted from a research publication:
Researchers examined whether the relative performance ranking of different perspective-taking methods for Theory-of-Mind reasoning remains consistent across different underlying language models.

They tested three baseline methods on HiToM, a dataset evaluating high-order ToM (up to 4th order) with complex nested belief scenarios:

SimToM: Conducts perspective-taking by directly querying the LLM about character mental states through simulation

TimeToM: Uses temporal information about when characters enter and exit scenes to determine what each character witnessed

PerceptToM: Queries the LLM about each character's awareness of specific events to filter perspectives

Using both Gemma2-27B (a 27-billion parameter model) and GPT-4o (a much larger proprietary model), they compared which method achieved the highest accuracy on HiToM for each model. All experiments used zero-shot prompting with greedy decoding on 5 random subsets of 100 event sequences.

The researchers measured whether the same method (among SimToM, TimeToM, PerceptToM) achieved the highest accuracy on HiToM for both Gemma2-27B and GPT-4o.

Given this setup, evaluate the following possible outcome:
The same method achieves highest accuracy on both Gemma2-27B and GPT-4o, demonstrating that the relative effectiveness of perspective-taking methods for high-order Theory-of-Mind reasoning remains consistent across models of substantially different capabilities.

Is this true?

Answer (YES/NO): NO